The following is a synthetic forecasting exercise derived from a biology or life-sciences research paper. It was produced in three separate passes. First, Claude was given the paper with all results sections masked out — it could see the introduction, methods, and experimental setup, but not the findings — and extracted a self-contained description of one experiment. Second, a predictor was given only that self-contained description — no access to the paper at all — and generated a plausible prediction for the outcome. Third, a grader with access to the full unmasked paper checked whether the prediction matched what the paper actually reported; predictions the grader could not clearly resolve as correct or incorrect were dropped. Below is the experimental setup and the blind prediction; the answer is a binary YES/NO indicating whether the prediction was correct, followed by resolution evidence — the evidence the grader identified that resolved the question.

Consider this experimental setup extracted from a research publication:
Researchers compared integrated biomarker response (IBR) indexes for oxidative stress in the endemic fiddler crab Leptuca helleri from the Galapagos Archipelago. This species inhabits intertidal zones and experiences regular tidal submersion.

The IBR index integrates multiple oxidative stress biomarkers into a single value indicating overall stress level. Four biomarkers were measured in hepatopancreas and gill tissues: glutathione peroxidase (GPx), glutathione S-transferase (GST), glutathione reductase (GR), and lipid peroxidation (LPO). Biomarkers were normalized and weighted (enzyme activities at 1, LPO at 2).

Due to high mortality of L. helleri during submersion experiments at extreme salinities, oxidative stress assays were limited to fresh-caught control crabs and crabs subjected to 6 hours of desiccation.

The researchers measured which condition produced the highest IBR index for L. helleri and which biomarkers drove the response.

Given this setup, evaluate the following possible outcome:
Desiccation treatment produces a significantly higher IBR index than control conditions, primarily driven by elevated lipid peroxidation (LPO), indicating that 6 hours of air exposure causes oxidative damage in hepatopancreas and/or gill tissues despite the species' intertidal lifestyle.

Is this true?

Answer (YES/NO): NO